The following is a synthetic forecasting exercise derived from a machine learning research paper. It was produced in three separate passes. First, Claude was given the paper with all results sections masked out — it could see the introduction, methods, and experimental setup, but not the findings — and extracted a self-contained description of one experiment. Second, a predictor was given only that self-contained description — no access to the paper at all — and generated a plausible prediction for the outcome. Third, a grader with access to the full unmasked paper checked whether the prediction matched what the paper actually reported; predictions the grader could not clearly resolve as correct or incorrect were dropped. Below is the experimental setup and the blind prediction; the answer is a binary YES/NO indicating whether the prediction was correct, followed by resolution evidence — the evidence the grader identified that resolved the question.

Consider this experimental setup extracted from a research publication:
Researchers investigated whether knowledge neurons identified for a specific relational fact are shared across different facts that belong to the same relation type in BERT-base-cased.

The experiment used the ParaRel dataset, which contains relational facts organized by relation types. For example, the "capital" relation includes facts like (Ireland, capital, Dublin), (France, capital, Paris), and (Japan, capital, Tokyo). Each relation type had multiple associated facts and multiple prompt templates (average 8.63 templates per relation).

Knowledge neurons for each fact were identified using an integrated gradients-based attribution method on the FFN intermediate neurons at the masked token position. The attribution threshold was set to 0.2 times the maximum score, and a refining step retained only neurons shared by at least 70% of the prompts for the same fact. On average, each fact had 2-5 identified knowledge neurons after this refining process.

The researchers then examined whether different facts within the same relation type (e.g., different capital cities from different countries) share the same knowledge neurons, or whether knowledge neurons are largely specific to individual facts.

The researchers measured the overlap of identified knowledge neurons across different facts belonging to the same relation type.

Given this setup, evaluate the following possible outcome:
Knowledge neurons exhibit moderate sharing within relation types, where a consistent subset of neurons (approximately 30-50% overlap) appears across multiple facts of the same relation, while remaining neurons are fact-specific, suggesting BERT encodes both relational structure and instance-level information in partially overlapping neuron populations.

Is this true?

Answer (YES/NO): YES